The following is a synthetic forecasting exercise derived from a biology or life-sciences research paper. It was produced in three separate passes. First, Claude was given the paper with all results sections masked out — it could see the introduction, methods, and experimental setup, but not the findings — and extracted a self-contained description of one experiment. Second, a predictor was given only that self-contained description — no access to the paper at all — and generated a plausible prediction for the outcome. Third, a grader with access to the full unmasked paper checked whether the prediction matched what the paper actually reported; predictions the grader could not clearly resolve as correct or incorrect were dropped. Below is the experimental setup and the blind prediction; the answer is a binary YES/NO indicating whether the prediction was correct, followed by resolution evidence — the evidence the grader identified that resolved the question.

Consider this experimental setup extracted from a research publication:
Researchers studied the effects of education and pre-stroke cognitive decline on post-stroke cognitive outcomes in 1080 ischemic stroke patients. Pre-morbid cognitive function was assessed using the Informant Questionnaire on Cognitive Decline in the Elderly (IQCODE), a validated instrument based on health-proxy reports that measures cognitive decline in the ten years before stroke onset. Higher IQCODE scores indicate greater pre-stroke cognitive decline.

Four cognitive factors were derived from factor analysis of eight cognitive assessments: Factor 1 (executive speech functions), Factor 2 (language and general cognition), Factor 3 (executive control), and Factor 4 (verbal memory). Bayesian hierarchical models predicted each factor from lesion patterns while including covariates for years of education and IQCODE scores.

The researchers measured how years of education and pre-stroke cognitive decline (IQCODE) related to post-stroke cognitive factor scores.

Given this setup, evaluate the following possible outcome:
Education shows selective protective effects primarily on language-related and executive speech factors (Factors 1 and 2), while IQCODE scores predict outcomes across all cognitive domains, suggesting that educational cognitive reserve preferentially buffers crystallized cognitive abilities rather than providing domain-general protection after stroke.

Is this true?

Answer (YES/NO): NO